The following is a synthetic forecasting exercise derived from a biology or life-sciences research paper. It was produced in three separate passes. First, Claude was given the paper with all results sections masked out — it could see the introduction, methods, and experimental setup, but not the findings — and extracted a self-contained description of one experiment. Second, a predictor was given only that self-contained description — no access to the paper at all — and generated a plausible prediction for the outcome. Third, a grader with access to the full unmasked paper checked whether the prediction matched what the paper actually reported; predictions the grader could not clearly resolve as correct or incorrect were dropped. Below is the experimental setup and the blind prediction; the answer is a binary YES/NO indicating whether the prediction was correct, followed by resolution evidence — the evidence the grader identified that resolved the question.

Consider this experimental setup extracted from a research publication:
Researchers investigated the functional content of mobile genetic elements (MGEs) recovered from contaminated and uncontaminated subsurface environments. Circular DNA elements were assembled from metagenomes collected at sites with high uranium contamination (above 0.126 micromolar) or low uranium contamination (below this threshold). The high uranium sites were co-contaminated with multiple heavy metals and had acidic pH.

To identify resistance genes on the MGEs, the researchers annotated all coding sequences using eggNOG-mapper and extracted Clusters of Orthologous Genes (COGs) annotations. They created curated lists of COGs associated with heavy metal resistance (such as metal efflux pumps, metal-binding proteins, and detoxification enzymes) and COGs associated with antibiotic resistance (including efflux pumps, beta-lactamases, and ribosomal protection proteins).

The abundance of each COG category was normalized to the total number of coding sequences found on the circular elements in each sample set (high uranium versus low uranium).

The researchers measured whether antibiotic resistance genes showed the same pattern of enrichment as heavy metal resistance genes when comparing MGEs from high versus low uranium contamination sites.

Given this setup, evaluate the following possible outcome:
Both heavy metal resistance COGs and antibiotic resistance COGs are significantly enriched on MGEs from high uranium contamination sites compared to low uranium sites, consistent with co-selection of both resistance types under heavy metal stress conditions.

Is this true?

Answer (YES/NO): NO